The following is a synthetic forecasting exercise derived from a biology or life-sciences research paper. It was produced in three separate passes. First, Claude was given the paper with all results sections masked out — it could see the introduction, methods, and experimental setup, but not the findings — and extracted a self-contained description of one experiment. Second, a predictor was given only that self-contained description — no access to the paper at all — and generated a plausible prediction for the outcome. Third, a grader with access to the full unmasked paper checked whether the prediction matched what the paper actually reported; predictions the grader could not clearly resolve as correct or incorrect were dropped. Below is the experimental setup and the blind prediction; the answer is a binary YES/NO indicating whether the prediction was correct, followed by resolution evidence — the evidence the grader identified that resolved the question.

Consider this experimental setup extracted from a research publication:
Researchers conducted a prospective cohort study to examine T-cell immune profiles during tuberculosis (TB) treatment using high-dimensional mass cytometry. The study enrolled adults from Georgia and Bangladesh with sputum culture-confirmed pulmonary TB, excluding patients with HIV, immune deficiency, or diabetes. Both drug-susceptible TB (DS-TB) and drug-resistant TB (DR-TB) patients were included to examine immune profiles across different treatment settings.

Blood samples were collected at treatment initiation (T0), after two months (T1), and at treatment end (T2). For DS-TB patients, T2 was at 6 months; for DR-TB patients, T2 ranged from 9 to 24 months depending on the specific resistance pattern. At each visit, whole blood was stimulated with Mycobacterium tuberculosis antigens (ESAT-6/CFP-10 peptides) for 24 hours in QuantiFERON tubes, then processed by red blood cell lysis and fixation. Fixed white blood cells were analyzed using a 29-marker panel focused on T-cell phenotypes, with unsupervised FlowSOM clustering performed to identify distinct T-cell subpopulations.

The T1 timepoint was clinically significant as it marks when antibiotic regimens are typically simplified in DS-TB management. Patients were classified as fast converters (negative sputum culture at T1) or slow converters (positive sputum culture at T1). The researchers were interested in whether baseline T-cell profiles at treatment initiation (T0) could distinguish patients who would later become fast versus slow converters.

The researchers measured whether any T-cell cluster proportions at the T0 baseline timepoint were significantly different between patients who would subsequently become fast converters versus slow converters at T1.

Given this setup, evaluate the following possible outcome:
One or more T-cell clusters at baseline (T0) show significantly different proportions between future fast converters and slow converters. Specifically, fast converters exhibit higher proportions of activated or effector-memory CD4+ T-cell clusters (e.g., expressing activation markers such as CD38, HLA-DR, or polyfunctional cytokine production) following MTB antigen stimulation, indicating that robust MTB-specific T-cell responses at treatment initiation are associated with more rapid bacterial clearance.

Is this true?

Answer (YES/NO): NO